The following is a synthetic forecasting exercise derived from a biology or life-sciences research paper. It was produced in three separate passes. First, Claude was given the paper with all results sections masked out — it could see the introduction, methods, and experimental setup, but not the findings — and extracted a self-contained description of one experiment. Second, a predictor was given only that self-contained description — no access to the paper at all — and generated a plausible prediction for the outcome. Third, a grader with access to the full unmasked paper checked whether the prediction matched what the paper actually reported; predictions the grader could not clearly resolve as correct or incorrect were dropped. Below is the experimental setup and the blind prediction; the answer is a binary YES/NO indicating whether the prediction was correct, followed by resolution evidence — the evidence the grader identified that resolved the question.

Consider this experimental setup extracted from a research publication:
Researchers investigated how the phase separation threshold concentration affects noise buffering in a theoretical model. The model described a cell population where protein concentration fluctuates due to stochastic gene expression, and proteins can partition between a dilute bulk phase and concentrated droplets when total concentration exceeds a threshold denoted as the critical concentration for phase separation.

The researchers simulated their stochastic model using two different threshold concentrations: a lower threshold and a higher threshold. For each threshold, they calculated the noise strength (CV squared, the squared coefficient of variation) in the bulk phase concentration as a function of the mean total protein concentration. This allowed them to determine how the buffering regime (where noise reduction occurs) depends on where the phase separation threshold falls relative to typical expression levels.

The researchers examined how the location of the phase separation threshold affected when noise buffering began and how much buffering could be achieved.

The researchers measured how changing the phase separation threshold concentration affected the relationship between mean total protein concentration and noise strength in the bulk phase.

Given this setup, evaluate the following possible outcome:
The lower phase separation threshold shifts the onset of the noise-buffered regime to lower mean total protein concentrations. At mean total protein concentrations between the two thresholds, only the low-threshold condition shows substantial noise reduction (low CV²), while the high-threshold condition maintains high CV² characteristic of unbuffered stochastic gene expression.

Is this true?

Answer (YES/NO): YES